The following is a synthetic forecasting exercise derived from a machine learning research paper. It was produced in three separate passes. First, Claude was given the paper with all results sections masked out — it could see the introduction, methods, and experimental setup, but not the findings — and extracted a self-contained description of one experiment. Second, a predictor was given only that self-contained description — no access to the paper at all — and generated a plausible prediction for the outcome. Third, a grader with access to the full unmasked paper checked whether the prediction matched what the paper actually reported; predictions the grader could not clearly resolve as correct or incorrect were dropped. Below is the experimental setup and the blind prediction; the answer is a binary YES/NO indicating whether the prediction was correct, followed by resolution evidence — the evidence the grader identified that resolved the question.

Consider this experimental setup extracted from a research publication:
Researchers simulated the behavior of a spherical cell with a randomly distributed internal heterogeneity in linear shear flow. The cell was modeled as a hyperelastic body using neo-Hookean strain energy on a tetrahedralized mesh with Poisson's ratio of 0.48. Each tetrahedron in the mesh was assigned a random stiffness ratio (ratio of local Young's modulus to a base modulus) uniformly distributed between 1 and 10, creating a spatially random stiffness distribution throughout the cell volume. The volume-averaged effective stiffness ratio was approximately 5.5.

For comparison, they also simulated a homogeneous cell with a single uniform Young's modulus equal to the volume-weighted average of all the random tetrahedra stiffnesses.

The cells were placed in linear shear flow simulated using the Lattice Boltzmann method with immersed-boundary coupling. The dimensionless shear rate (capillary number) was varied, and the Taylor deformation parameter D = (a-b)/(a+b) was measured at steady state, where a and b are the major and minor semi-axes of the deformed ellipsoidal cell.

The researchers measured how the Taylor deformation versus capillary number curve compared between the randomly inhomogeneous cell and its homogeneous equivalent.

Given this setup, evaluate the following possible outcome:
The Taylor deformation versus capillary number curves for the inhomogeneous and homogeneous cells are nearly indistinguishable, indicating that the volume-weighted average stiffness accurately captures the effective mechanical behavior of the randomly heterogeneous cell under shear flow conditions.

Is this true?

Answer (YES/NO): YES